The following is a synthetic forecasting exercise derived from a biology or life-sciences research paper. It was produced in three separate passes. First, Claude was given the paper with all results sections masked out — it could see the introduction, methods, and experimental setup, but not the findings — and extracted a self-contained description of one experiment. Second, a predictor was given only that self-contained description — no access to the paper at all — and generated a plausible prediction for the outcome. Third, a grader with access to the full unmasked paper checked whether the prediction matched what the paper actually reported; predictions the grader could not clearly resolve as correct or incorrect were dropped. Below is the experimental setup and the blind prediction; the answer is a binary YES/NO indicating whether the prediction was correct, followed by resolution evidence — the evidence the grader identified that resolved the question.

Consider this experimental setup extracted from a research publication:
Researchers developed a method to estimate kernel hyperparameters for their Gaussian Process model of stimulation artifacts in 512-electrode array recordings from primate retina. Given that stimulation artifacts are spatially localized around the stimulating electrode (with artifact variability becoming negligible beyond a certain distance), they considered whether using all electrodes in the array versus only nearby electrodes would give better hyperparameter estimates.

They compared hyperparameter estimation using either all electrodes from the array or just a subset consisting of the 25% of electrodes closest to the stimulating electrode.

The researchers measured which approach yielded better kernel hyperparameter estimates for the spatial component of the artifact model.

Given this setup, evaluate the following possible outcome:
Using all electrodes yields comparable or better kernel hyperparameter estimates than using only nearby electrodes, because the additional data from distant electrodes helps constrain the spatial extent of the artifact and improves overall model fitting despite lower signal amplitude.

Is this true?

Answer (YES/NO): NO